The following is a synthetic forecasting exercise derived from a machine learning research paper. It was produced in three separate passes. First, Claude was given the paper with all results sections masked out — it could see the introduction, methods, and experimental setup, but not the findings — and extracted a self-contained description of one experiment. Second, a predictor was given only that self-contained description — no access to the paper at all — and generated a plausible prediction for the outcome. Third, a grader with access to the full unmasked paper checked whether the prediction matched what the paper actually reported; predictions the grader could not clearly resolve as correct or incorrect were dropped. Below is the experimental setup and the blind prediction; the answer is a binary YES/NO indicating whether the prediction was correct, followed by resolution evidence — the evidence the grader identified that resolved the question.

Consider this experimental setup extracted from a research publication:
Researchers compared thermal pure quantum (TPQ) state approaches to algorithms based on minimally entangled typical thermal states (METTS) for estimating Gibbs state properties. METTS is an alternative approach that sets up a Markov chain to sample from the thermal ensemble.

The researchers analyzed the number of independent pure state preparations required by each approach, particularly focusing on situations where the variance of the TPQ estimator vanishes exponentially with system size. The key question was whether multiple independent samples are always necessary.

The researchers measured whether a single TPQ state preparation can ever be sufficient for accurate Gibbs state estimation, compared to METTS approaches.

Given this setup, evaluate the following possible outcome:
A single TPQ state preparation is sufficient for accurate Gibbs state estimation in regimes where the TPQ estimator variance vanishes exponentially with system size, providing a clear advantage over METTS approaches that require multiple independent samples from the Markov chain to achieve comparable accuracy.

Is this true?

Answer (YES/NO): YES